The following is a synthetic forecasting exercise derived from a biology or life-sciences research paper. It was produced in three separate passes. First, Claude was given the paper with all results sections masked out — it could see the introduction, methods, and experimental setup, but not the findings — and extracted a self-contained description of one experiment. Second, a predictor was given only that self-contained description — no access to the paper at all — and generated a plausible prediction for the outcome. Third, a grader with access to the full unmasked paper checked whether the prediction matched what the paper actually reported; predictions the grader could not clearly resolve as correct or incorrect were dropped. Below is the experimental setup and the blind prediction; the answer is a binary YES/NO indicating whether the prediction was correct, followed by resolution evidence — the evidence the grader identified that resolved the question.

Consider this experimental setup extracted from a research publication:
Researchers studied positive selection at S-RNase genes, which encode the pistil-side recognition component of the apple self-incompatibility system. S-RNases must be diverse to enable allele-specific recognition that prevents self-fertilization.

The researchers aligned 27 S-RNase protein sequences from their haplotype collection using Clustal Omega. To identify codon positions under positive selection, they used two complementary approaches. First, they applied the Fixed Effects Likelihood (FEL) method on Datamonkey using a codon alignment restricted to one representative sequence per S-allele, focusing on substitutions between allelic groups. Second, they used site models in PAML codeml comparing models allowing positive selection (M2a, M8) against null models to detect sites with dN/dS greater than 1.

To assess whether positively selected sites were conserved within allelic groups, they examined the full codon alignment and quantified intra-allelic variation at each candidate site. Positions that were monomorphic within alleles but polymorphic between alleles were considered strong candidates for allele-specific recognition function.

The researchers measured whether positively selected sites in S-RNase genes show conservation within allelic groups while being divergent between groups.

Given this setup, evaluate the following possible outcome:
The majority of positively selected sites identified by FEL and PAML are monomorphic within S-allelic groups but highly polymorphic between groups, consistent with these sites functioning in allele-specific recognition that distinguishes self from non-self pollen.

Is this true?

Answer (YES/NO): YES